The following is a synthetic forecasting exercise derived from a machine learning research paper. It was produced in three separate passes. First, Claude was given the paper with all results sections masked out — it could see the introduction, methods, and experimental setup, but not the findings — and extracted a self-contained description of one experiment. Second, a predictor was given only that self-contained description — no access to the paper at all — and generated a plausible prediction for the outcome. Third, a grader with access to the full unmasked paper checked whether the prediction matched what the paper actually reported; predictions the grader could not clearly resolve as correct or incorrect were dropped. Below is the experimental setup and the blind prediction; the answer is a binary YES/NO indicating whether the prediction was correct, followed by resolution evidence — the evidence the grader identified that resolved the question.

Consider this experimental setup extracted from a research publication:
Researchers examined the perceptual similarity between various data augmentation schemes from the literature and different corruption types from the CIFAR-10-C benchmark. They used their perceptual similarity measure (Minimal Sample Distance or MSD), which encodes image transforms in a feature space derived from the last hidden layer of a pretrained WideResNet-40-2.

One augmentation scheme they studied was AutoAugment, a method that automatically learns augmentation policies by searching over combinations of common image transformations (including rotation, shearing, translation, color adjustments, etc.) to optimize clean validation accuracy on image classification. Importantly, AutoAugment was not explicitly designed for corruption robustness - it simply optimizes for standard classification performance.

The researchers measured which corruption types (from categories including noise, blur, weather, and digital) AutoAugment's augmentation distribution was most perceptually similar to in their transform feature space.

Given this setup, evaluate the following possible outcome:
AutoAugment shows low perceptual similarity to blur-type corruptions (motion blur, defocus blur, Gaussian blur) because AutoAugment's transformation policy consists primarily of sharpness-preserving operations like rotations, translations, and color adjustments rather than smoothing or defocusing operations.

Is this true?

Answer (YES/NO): NO